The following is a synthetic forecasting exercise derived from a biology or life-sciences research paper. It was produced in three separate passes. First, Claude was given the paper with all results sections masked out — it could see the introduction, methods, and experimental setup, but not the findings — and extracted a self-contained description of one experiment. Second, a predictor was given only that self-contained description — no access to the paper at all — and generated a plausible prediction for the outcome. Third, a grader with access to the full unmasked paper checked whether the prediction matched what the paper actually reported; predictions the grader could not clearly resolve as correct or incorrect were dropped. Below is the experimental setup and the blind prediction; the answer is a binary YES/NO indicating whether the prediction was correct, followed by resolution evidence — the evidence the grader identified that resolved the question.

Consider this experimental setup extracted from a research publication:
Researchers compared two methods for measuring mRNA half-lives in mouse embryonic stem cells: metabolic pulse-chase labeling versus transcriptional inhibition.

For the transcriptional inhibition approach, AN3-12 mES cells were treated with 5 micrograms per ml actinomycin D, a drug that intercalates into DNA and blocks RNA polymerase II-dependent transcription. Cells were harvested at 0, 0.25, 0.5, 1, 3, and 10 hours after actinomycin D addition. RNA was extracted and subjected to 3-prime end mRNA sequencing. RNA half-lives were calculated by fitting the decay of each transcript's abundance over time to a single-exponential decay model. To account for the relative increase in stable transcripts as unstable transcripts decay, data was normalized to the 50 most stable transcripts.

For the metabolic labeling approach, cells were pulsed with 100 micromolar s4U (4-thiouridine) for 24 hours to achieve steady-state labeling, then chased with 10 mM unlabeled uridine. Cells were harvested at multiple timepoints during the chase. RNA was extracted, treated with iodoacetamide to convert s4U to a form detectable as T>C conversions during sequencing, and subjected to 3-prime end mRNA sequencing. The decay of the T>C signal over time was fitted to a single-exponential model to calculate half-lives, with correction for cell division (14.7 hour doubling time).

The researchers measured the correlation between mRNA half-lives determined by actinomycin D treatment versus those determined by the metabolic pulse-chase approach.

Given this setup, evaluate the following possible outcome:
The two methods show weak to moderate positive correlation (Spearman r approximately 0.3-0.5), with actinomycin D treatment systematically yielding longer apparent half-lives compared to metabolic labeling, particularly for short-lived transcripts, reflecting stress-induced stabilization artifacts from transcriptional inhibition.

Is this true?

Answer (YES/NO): NO